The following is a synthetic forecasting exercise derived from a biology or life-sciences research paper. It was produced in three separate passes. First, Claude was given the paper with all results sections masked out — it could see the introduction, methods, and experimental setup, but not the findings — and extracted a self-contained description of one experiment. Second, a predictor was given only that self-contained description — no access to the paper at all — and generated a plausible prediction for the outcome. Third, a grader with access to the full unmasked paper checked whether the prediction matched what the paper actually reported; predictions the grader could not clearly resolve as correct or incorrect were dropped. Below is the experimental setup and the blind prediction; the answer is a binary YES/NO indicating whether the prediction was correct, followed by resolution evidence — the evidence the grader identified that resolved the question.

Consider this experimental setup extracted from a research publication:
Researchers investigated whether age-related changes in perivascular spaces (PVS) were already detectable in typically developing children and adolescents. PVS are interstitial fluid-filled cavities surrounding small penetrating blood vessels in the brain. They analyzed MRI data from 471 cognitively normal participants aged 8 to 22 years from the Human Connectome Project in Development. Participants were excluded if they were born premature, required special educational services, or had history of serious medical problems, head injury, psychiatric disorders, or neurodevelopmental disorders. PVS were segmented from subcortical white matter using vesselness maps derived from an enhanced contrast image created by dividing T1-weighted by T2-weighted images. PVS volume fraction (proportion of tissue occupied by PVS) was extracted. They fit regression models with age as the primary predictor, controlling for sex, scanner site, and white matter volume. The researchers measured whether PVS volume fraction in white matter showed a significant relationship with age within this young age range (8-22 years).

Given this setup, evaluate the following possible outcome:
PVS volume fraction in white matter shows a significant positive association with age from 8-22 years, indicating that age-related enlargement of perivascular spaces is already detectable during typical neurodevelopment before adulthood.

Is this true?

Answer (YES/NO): YES